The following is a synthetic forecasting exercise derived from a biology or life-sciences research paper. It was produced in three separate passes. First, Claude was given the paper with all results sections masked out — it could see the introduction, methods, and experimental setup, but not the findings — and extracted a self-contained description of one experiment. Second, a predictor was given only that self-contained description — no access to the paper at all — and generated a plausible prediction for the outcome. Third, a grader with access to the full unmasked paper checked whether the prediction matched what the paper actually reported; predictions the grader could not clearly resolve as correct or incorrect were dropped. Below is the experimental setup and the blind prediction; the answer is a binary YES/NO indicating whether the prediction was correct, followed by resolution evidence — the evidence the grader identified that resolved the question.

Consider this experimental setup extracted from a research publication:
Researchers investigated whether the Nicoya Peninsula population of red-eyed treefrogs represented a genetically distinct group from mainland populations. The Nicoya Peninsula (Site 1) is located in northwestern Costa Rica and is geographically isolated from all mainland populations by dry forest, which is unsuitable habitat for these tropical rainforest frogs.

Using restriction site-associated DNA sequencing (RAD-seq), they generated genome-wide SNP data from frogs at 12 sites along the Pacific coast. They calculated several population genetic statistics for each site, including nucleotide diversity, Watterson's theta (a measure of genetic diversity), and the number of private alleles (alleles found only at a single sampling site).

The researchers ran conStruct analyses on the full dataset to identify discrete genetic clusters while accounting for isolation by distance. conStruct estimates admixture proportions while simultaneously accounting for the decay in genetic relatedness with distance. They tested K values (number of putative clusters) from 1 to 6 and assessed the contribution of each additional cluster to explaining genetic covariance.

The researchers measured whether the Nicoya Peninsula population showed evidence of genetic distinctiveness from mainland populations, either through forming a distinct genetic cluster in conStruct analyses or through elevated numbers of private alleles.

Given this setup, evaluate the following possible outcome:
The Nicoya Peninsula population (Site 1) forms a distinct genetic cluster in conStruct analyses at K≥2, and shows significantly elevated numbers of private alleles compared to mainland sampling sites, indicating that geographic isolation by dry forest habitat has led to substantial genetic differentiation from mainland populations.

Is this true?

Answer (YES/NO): YES